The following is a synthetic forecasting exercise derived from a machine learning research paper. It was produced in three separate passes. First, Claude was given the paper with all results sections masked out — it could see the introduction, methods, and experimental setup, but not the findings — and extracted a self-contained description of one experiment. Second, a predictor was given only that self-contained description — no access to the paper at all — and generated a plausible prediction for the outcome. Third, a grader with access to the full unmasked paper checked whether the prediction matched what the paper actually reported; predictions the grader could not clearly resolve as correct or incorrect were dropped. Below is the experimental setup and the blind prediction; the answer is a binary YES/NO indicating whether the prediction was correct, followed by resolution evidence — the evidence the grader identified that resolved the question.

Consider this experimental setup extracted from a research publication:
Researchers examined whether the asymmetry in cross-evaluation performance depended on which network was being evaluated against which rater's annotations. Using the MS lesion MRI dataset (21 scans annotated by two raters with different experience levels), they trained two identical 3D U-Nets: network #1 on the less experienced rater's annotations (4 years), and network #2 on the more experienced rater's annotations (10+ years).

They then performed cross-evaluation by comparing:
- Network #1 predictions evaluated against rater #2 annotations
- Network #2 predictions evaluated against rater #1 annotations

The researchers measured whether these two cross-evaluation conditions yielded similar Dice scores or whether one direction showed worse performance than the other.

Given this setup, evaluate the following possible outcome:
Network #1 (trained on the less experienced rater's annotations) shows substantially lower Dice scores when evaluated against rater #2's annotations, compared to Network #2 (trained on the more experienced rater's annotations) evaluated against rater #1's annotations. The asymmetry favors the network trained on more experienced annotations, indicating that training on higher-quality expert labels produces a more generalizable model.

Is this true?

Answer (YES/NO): NO